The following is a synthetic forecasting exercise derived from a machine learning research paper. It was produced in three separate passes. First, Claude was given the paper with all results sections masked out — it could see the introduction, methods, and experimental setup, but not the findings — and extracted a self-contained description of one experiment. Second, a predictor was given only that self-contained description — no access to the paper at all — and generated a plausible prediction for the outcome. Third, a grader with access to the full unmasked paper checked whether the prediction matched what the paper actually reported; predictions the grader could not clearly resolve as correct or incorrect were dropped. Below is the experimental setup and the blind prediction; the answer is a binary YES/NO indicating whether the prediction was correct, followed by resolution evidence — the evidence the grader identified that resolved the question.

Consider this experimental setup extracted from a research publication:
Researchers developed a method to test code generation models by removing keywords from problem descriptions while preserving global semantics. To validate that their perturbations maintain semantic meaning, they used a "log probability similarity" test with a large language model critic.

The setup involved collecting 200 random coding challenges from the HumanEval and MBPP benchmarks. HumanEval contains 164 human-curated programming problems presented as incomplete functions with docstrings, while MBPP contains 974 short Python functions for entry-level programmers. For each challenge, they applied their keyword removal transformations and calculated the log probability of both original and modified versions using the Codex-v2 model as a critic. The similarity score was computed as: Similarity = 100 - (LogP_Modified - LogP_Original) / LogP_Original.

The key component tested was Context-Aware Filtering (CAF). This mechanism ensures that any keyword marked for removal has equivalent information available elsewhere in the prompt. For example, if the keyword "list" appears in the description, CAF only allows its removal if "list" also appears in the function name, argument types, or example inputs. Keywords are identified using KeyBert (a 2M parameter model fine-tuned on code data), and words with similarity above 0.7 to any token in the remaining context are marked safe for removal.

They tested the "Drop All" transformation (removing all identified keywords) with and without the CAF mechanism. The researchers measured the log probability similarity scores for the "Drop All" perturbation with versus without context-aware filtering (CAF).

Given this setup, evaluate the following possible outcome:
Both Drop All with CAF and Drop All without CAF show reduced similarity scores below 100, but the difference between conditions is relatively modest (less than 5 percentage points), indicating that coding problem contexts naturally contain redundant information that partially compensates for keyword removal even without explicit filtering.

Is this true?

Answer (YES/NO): NO